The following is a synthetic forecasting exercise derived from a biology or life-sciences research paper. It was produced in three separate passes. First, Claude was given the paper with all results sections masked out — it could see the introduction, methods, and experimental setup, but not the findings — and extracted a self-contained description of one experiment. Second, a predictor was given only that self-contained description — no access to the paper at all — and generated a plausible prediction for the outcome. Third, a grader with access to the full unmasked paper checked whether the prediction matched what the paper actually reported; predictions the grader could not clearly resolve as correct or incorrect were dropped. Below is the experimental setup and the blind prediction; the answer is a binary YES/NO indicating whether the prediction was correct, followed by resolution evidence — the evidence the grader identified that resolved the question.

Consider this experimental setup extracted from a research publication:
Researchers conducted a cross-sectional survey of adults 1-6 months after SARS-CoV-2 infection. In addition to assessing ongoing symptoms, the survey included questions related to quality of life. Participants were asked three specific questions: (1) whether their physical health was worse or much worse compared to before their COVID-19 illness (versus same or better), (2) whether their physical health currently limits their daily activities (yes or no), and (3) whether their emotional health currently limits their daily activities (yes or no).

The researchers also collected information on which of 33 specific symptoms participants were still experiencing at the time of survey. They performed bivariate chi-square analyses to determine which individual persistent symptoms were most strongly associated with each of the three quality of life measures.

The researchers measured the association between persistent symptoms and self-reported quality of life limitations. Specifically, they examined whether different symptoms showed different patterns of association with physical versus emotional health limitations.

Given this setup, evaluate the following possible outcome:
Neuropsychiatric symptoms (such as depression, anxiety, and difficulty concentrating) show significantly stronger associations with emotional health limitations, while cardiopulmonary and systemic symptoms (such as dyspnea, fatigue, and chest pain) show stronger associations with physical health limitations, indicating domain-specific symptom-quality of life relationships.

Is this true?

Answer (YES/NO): NO